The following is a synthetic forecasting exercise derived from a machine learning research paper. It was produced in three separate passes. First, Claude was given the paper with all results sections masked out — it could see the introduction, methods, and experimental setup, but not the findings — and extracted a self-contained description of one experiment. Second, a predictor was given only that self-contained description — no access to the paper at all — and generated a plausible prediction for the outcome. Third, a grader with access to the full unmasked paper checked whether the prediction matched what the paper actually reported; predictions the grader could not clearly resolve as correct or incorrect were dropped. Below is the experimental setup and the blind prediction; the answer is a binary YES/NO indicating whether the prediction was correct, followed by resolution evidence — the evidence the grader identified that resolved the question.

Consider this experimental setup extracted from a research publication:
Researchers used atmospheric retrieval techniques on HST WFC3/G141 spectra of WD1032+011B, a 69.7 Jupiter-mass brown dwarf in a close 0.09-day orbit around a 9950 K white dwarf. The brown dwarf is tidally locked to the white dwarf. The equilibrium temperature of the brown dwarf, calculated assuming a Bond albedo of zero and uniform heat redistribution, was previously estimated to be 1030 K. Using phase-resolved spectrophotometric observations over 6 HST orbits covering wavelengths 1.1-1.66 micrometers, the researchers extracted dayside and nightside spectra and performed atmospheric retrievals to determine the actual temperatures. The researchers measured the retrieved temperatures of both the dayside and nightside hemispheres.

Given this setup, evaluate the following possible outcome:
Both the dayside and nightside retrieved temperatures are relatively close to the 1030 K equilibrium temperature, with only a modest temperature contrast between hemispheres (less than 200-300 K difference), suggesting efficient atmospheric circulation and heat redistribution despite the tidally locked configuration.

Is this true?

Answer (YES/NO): NO